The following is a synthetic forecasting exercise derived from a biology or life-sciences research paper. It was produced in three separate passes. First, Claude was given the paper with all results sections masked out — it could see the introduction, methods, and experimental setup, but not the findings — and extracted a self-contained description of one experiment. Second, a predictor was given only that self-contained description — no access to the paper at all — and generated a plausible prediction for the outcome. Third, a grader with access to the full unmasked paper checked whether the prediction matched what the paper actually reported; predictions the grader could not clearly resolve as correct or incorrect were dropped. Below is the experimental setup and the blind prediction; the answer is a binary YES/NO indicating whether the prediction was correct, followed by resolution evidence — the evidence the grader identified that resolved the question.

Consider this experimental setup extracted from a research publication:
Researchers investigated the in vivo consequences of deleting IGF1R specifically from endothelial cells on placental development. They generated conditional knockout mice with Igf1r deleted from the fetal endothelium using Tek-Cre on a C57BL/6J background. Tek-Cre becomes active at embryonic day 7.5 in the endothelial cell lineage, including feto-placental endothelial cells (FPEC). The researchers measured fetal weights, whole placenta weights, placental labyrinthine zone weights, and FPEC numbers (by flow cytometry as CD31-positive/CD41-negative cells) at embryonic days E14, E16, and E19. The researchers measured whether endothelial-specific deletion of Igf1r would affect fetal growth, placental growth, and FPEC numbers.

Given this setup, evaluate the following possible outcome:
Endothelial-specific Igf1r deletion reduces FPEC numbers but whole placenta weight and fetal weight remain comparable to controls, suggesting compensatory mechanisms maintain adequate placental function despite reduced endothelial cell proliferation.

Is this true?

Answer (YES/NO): NO